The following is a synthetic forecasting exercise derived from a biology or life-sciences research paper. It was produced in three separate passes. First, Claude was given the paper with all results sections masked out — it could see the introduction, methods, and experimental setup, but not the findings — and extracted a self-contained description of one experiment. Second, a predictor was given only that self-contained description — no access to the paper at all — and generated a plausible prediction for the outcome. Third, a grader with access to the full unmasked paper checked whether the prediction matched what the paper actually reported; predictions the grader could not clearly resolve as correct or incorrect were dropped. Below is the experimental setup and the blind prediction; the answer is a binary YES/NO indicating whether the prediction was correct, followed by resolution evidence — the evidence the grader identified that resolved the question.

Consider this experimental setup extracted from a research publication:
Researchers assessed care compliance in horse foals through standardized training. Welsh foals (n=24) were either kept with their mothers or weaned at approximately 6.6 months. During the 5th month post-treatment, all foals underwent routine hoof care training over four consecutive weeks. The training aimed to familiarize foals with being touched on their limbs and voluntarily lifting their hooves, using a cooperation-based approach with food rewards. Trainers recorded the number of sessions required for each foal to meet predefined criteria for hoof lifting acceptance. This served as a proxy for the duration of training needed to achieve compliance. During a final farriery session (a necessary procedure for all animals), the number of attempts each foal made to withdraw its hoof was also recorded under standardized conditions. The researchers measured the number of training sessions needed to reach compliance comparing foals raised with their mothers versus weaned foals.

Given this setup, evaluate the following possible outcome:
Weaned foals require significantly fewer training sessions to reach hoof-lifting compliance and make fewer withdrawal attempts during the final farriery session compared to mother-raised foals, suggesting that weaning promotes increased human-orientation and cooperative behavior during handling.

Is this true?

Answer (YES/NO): NO